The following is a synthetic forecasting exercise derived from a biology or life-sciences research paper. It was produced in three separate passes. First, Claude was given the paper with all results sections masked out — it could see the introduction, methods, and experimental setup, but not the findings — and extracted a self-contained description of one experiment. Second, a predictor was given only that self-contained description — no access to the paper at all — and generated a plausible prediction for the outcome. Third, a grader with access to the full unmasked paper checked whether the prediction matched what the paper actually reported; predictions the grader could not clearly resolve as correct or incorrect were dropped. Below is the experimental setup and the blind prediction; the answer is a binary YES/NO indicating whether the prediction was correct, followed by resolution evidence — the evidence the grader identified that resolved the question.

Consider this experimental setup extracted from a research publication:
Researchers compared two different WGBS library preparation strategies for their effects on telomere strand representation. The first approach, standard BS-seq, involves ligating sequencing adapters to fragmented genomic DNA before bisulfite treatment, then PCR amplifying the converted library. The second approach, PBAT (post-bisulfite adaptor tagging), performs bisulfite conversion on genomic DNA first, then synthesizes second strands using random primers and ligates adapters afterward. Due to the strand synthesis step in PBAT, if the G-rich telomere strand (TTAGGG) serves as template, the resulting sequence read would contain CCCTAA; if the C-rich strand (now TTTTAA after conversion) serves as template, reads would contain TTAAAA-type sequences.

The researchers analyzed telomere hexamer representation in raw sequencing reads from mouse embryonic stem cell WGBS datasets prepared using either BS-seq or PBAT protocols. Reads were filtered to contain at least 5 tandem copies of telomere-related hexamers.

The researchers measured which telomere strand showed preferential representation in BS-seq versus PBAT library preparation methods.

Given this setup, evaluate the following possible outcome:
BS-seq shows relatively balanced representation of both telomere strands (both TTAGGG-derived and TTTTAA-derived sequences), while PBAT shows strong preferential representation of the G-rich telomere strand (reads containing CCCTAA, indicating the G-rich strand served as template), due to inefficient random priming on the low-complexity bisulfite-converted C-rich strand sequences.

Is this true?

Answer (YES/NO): NO